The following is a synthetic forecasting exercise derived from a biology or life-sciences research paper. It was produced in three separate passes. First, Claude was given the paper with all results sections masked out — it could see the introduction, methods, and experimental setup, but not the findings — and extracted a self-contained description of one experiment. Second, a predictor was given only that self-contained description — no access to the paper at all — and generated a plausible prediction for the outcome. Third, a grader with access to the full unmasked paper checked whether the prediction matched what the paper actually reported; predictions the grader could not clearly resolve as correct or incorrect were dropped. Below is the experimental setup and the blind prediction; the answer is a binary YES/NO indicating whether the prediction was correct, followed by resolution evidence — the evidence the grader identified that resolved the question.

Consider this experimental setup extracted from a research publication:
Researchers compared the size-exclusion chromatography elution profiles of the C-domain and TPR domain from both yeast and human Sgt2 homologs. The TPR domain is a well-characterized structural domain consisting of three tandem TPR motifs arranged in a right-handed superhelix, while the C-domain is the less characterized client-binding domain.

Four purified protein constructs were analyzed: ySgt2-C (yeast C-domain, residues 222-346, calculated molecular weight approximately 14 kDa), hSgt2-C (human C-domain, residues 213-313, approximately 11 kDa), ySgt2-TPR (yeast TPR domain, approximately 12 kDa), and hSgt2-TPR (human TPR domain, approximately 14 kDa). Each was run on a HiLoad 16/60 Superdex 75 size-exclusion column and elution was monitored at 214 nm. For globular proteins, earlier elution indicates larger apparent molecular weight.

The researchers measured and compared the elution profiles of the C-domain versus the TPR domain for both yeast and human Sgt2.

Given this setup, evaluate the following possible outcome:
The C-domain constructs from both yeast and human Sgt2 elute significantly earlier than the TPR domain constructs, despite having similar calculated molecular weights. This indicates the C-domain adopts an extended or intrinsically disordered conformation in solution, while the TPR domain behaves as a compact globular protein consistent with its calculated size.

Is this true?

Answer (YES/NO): YES